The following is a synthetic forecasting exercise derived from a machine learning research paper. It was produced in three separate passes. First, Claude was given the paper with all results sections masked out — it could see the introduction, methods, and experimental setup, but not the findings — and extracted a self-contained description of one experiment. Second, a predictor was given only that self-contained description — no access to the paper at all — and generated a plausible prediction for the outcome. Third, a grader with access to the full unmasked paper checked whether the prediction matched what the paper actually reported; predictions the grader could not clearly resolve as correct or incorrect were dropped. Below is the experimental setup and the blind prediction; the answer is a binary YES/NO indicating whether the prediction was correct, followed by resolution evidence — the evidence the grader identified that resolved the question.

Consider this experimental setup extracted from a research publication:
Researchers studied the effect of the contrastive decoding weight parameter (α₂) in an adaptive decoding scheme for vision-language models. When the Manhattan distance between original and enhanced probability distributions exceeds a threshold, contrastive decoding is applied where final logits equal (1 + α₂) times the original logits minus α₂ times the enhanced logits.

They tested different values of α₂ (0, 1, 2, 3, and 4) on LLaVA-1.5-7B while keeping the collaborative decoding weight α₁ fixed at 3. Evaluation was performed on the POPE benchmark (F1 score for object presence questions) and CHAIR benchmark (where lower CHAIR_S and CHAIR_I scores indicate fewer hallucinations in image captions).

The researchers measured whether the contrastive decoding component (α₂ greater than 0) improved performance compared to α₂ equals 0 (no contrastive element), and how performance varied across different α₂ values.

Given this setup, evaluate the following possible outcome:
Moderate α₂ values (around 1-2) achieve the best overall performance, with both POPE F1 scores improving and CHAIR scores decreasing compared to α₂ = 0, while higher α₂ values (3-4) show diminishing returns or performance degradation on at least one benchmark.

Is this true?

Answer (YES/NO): NO